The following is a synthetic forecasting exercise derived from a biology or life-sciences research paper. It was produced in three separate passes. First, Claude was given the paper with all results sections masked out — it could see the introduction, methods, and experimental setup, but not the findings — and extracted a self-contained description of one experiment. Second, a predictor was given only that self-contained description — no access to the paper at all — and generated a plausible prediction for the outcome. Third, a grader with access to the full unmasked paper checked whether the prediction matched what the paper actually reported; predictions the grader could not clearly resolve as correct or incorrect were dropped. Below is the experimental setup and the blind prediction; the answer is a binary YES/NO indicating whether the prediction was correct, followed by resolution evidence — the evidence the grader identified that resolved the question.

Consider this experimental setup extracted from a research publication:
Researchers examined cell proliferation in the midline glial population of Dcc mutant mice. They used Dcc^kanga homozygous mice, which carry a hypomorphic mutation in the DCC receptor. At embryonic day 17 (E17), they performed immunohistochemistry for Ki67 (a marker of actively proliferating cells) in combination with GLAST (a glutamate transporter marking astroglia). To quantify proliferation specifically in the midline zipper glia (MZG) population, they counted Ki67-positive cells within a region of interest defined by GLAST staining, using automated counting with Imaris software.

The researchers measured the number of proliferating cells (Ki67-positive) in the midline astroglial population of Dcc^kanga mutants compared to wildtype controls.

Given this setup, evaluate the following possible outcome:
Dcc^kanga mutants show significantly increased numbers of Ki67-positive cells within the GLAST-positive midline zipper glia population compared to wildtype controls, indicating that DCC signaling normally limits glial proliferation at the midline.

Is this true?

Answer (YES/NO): NO